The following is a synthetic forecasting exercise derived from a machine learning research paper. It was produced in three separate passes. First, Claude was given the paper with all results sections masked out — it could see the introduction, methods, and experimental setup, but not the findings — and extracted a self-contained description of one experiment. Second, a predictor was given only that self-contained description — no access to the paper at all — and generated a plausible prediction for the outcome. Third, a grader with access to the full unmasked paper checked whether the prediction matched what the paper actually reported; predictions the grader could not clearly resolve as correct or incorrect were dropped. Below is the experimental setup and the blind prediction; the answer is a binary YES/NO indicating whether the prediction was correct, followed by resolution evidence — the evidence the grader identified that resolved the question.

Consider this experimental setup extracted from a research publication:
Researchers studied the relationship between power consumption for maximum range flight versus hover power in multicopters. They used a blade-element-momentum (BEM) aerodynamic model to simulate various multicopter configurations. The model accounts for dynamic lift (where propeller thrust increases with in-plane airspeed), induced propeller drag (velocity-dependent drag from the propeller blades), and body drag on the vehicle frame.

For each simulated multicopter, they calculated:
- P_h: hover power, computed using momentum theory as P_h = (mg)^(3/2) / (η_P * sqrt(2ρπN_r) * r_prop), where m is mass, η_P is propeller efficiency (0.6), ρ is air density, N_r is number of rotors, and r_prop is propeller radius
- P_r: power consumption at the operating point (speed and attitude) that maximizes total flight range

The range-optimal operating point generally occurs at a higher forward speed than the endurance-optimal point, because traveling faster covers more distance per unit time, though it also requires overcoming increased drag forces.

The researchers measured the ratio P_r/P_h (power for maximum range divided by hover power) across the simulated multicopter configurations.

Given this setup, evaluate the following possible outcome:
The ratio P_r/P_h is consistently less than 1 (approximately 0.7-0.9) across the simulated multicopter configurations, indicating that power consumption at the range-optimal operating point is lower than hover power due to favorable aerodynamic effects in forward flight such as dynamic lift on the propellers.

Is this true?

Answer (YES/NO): NO